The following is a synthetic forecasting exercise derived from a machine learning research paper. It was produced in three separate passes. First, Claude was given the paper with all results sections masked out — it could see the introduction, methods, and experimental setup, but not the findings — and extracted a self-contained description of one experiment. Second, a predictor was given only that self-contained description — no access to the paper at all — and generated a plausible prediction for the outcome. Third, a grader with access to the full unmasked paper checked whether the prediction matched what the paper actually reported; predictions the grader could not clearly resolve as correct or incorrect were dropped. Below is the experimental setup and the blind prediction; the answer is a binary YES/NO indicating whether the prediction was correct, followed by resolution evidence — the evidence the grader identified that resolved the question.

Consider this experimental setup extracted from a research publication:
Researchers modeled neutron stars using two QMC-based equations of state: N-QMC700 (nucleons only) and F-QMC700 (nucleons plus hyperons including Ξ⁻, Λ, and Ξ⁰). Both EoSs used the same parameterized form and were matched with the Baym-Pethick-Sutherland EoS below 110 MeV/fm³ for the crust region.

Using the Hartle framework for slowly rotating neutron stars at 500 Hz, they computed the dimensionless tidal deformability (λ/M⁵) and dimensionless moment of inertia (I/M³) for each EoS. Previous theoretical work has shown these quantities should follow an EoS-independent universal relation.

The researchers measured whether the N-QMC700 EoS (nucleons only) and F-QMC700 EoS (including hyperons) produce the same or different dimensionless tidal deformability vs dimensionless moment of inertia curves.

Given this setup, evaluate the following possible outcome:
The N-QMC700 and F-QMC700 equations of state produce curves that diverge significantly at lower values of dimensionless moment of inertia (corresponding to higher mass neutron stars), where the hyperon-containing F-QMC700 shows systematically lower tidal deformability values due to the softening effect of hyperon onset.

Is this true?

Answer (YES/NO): NO